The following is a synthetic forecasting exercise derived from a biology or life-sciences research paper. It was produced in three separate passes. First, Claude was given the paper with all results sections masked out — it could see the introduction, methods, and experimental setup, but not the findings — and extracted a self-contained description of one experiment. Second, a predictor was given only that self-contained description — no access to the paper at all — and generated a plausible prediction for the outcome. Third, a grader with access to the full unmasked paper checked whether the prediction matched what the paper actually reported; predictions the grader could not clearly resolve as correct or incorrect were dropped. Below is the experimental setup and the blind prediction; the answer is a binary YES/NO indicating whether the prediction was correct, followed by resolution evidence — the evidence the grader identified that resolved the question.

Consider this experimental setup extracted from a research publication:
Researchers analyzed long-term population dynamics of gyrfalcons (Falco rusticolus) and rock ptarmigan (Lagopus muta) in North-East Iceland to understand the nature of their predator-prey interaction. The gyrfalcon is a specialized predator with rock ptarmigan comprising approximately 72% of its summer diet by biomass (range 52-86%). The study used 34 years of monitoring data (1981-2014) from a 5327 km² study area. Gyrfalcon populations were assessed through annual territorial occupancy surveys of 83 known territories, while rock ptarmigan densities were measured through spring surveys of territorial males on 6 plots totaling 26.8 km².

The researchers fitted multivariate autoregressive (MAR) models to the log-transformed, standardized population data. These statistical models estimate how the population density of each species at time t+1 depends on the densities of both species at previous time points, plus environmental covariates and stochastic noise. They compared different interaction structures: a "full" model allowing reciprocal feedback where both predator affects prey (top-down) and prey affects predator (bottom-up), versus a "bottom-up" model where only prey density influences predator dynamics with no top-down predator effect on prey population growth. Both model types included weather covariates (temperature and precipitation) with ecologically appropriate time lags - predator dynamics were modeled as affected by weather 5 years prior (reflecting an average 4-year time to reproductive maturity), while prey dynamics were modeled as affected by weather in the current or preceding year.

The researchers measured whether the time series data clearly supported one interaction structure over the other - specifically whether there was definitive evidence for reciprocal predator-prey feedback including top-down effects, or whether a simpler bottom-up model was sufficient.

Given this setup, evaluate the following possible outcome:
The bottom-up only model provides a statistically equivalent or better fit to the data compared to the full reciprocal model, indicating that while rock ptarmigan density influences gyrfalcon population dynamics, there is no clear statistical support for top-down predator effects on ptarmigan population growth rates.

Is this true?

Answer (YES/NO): NO